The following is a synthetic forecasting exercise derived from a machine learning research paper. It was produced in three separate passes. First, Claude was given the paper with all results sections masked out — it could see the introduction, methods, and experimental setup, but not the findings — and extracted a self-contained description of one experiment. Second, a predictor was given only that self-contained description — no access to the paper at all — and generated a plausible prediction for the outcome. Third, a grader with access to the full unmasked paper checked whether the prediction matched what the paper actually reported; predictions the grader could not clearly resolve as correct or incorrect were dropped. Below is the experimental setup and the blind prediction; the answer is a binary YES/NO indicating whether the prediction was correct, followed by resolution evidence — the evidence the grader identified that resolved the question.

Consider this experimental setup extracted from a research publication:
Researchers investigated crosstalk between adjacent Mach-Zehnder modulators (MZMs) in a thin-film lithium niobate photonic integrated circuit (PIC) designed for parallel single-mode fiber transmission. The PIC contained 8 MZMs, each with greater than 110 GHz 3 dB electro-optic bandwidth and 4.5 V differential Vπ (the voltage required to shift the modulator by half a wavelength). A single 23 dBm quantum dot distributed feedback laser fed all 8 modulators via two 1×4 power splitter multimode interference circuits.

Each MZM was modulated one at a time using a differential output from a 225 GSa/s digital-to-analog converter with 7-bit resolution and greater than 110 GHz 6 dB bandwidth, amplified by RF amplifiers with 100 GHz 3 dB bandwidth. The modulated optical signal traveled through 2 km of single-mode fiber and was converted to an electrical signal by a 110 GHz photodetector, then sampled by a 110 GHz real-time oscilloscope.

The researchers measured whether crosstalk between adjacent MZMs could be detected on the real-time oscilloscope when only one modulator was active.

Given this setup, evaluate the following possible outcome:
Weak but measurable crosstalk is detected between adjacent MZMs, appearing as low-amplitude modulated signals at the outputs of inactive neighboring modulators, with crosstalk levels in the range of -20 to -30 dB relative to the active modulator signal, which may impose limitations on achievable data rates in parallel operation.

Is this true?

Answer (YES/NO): NO